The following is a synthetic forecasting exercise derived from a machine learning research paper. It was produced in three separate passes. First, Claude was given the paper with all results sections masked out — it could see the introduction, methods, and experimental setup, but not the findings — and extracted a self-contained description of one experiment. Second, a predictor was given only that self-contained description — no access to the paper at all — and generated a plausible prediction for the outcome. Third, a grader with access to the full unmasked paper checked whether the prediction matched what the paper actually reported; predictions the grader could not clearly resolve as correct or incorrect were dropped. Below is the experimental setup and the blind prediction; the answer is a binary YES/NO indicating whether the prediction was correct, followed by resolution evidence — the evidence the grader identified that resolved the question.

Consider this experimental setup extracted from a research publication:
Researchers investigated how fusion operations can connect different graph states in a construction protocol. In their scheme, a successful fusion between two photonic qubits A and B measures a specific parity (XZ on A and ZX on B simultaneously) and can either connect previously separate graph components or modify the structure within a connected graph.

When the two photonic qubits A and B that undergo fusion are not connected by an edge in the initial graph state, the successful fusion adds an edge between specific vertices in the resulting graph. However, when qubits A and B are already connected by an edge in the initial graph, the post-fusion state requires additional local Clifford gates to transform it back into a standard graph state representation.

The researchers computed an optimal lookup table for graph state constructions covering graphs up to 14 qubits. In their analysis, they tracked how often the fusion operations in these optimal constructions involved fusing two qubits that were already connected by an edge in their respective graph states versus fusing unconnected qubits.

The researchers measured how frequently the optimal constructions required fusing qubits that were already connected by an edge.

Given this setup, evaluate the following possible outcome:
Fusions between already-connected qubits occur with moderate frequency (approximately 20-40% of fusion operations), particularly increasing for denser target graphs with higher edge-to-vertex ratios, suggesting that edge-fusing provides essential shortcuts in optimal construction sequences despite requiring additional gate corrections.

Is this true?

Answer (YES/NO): NO